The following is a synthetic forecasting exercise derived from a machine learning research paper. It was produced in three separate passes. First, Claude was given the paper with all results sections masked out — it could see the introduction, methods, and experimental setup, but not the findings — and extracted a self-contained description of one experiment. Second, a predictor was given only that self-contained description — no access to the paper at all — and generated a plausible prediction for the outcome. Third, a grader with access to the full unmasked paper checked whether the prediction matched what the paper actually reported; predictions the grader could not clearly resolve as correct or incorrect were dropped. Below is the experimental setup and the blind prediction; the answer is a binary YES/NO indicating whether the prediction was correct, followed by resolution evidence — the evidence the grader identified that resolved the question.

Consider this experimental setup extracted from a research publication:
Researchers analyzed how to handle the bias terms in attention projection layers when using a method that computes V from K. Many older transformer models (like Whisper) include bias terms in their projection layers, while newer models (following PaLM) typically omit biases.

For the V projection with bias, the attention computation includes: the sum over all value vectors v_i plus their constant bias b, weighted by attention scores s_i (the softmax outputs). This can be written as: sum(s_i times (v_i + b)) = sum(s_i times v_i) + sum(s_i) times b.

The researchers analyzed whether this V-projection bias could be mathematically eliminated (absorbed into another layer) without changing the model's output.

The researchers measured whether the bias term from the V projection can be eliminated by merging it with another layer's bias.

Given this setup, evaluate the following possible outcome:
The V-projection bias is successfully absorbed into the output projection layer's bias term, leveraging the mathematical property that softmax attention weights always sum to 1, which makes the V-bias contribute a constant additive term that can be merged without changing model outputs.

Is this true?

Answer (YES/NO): YES